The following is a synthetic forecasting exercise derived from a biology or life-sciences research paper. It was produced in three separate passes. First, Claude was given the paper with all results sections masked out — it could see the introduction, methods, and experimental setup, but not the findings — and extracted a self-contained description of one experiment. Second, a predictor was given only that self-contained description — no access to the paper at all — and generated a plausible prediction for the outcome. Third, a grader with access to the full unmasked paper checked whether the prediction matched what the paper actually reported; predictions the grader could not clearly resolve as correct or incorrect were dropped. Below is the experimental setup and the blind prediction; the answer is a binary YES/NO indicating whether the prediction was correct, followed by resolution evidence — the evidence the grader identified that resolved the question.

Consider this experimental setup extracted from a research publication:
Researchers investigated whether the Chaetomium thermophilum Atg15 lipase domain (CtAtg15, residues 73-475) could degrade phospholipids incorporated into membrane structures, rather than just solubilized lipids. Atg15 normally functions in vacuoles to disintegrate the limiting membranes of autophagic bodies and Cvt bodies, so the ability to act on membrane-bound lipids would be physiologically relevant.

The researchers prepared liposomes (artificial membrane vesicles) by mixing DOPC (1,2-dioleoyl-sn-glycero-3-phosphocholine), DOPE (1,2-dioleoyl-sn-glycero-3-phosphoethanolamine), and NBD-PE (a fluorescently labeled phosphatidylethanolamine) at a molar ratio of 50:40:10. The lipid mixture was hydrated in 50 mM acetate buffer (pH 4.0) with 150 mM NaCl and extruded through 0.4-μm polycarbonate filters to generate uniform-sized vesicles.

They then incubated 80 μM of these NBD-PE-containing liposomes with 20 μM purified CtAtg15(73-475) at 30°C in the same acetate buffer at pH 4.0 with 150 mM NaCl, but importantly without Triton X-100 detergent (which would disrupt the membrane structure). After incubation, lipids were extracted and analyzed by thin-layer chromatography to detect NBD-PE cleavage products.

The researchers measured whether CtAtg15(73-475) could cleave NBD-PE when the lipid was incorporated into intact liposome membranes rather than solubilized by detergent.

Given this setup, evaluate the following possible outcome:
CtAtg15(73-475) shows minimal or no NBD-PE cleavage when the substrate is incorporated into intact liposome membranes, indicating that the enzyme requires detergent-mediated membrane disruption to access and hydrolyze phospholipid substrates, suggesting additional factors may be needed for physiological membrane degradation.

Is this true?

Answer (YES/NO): NO